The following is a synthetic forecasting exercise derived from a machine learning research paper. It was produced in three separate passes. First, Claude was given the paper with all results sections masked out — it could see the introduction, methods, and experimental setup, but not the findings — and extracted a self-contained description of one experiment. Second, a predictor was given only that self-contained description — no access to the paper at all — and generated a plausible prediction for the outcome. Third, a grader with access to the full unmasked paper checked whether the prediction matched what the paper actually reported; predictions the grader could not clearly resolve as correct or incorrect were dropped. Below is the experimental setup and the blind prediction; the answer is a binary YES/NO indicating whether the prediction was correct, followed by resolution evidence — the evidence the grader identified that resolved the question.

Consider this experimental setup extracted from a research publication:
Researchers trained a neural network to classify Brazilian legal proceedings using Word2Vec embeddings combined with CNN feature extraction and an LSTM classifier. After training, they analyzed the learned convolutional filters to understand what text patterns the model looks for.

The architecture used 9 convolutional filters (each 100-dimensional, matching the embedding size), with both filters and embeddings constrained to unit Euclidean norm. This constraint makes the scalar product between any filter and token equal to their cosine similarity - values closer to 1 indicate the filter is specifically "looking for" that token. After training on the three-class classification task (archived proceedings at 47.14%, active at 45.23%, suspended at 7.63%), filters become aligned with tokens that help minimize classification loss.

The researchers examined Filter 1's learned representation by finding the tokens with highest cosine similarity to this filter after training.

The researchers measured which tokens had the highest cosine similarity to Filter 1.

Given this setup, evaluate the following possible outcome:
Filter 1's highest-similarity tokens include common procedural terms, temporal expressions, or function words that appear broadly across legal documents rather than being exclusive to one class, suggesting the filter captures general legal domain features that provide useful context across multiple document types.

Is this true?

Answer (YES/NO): YES